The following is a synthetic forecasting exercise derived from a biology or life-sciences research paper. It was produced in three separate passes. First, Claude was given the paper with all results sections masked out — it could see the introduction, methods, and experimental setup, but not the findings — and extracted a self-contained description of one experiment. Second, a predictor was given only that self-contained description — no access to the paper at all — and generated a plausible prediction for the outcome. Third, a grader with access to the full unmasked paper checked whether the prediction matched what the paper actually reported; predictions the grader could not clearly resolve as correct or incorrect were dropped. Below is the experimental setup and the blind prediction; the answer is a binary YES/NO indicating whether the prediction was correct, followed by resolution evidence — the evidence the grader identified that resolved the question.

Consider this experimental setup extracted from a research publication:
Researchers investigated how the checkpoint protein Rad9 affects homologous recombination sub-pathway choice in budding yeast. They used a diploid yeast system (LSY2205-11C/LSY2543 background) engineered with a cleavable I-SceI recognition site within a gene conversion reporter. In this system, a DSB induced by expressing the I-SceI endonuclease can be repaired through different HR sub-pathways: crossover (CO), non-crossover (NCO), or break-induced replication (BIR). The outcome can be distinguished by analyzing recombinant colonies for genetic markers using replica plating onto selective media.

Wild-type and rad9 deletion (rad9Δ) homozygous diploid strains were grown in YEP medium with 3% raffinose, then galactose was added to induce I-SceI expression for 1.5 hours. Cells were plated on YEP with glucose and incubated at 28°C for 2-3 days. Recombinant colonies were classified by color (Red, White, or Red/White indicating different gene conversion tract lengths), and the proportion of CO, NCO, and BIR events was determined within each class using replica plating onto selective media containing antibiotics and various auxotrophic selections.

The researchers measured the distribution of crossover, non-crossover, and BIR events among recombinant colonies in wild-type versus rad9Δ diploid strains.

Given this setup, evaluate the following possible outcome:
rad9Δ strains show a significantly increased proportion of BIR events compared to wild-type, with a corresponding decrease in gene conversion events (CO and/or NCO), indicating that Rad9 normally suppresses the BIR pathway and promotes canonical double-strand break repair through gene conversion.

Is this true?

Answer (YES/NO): NO